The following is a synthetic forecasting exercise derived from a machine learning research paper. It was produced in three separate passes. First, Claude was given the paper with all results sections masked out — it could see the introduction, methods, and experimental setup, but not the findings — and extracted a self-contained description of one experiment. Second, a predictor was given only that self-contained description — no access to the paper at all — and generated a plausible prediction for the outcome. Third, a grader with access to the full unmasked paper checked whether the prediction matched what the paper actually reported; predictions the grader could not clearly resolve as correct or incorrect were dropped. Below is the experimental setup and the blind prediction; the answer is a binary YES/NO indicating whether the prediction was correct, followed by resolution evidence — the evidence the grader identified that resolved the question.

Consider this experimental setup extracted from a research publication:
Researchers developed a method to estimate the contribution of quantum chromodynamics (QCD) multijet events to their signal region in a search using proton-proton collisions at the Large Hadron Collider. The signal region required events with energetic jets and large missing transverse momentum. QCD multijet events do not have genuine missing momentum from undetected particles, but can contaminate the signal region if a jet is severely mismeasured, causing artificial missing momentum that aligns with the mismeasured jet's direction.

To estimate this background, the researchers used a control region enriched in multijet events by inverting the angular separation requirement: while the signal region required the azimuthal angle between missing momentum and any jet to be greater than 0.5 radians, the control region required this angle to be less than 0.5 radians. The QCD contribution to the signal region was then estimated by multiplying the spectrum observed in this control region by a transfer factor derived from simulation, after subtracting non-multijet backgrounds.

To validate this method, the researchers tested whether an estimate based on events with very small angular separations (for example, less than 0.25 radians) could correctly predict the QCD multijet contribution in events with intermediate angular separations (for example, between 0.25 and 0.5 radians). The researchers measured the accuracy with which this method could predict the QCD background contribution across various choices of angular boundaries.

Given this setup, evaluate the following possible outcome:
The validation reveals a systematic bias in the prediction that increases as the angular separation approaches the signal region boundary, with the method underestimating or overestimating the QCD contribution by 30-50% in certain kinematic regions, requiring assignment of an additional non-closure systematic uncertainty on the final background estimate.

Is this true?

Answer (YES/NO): NO